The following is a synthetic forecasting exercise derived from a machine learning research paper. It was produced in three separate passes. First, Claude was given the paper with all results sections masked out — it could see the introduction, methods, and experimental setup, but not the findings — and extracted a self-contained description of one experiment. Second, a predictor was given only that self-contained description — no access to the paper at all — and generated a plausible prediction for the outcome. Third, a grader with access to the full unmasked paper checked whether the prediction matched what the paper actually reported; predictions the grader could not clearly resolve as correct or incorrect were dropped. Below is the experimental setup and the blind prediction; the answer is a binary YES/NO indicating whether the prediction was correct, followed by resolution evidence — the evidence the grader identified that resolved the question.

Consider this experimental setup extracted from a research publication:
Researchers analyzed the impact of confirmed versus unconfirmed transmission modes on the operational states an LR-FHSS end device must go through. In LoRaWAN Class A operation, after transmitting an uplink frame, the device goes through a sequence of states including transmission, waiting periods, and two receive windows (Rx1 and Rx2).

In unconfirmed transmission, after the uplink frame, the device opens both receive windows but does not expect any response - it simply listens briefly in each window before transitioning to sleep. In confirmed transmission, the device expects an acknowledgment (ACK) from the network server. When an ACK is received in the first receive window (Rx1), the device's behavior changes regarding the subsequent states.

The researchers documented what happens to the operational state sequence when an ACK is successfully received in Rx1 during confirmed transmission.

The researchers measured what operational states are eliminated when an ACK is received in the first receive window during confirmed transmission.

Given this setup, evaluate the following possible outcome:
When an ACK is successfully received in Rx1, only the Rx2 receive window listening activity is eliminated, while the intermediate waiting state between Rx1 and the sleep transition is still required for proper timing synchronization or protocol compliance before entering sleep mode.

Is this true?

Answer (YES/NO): NO